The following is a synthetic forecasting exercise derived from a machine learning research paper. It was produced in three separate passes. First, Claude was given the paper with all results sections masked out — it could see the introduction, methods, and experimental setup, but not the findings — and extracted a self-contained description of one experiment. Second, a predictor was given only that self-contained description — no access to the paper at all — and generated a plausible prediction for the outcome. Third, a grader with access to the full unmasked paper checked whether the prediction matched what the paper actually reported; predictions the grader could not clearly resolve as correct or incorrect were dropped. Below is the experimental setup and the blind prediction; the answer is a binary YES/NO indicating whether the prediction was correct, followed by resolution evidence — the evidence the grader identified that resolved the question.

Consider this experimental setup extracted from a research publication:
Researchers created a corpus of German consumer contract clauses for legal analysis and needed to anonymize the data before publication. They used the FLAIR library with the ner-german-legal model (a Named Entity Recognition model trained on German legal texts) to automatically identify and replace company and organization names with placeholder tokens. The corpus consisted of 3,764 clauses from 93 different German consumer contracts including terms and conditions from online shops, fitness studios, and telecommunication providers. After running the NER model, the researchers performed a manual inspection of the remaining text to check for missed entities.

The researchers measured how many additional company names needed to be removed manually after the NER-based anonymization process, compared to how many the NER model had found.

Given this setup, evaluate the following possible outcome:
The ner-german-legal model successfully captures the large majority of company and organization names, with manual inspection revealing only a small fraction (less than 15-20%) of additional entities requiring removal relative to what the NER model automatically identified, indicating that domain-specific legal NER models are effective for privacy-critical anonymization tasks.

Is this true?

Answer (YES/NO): NO